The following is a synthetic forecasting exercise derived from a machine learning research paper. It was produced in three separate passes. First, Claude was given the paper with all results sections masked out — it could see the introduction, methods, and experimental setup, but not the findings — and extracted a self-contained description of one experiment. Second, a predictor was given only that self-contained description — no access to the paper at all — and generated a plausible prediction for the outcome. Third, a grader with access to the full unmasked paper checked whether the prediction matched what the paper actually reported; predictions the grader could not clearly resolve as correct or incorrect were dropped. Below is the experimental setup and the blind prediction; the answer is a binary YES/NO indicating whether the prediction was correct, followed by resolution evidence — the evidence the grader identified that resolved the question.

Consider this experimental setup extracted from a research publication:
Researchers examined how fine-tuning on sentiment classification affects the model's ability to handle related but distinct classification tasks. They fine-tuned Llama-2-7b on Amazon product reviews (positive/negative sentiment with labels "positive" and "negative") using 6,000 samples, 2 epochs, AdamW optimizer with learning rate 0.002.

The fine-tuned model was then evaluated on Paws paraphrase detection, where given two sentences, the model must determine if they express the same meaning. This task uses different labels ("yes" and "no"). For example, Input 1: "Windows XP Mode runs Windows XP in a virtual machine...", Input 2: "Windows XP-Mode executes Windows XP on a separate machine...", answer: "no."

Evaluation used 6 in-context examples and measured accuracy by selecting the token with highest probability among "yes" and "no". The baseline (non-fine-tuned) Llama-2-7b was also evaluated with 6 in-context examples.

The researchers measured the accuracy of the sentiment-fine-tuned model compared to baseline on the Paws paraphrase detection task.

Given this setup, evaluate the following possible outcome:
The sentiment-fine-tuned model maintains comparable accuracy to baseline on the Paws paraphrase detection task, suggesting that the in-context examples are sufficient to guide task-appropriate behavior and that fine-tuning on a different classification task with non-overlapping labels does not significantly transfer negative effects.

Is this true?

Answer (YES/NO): NO